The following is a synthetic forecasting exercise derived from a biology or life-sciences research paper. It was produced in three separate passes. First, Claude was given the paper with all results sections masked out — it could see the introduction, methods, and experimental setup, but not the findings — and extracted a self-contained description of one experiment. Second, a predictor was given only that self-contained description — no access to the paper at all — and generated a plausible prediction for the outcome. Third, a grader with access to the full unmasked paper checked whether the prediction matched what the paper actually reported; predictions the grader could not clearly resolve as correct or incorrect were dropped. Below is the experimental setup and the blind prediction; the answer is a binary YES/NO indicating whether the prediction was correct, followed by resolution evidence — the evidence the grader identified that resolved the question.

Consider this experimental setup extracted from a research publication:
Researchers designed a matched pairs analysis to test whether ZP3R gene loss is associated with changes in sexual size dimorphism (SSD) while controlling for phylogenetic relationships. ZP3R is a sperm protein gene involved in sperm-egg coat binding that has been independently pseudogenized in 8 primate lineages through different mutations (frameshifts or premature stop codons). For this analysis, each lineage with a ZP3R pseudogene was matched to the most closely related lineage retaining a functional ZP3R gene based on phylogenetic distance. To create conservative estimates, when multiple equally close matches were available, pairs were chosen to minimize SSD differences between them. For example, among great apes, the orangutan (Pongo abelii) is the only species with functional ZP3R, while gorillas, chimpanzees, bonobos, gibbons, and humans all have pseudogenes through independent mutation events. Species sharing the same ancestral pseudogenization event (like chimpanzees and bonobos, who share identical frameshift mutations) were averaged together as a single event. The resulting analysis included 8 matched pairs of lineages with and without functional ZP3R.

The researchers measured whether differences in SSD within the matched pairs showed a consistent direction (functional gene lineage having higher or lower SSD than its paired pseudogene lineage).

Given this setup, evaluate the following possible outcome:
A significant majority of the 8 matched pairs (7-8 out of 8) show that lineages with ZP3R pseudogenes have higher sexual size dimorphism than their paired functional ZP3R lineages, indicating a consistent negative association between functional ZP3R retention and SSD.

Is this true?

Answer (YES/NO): NO